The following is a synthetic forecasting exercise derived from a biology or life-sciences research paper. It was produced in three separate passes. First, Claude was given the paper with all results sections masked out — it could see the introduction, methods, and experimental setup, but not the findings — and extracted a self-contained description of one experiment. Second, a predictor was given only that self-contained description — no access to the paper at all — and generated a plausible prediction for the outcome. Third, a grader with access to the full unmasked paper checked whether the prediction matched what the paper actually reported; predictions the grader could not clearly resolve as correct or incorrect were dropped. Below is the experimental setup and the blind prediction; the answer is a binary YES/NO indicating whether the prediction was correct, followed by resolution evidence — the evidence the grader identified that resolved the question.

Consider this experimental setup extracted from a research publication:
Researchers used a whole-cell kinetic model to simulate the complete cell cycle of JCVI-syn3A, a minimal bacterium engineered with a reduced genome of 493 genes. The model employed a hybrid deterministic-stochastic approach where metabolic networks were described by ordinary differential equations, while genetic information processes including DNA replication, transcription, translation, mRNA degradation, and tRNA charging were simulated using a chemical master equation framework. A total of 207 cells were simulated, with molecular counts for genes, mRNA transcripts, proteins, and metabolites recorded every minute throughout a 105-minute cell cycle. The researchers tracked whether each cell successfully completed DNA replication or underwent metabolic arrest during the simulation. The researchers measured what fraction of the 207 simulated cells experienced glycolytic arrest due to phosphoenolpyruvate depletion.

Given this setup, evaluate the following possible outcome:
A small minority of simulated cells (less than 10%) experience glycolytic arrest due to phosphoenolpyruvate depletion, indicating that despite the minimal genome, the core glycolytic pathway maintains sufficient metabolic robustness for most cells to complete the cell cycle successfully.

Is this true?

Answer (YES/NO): NO